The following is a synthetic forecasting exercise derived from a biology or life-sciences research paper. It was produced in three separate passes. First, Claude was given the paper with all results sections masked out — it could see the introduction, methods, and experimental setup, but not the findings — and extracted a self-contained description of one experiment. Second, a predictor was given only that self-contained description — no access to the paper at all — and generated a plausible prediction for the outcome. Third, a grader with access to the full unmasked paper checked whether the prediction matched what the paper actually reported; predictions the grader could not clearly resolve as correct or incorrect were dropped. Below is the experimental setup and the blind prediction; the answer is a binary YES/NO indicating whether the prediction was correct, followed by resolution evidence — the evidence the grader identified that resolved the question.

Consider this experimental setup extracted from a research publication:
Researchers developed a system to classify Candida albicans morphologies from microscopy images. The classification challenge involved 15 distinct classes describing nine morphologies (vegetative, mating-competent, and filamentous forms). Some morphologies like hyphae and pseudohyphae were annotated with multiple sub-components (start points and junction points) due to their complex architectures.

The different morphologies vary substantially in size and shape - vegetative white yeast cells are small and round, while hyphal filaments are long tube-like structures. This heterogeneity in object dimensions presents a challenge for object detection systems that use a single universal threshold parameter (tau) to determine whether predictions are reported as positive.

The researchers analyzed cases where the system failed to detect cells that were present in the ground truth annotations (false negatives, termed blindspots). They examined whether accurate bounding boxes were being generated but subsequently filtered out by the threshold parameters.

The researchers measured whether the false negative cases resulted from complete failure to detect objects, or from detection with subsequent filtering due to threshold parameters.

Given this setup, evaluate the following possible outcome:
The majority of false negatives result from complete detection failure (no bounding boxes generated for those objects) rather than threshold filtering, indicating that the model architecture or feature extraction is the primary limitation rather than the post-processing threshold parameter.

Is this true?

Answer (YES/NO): NO